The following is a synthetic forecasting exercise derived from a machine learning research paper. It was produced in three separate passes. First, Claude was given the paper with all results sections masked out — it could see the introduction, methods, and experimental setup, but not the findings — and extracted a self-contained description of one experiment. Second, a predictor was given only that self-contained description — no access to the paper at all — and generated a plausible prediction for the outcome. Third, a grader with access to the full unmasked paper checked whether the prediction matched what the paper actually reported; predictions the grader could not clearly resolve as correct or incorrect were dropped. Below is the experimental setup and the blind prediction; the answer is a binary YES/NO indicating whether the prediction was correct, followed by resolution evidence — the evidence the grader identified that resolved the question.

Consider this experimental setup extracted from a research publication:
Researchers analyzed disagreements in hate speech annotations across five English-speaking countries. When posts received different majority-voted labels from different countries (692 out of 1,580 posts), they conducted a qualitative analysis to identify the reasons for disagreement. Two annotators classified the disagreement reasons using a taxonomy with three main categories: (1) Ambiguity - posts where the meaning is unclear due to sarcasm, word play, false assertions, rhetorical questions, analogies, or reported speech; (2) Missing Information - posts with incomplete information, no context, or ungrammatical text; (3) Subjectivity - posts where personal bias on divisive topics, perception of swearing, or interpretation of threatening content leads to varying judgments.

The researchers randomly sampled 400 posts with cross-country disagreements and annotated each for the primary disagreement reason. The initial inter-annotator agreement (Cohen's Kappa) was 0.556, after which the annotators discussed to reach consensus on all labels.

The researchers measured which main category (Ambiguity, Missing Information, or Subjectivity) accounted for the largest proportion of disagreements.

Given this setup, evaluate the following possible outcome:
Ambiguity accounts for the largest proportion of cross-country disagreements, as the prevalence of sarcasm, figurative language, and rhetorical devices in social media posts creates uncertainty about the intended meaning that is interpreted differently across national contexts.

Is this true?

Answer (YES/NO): YES